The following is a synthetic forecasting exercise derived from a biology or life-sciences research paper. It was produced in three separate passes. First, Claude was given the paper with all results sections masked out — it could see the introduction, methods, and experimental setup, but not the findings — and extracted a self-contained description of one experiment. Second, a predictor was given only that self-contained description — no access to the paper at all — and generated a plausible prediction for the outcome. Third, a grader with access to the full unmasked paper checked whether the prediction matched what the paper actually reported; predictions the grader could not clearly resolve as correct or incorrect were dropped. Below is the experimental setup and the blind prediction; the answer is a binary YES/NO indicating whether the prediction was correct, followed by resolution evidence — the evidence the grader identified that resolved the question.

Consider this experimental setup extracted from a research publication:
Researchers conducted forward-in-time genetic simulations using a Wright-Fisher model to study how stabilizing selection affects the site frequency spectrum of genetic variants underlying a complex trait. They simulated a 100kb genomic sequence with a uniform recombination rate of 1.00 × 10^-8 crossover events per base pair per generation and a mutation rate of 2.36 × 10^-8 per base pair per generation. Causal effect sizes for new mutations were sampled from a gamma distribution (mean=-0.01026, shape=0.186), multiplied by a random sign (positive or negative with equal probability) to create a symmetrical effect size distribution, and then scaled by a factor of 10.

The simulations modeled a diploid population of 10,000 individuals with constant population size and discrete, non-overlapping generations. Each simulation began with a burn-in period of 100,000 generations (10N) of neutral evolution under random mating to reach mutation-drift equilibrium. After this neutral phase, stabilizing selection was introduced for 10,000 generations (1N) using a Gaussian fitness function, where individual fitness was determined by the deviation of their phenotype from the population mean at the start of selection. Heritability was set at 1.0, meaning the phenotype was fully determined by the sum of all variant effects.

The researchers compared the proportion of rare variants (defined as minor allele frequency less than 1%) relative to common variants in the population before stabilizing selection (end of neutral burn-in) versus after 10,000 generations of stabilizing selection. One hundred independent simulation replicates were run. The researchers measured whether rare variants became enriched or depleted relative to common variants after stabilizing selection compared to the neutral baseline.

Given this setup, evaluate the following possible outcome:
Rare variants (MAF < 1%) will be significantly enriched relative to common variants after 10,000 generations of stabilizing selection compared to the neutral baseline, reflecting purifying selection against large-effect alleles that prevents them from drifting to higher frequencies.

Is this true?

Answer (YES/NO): YES